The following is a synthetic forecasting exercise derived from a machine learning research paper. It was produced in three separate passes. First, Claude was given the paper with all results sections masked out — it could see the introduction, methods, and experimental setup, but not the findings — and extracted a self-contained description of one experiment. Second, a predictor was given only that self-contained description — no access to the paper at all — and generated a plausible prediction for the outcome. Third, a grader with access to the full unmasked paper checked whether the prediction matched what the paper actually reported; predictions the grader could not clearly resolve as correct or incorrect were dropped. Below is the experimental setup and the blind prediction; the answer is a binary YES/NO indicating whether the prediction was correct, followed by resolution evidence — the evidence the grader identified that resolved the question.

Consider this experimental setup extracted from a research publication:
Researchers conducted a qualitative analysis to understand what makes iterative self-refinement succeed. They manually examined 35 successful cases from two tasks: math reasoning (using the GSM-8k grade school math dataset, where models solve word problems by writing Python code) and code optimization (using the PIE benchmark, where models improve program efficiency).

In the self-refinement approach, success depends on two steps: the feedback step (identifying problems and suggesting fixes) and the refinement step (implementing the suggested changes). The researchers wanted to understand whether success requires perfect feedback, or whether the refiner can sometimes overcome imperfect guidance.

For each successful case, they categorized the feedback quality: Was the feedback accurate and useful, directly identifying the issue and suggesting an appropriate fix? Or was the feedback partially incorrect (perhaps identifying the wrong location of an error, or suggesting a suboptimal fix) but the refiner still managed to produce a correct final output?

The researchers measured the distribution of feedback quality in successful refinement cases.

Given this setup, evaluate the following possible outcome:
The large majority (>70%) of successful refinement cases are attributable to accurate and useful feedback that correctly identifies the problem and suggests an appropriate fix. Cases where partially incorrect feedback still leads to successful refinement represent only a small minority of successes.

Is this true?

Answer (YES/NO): NO